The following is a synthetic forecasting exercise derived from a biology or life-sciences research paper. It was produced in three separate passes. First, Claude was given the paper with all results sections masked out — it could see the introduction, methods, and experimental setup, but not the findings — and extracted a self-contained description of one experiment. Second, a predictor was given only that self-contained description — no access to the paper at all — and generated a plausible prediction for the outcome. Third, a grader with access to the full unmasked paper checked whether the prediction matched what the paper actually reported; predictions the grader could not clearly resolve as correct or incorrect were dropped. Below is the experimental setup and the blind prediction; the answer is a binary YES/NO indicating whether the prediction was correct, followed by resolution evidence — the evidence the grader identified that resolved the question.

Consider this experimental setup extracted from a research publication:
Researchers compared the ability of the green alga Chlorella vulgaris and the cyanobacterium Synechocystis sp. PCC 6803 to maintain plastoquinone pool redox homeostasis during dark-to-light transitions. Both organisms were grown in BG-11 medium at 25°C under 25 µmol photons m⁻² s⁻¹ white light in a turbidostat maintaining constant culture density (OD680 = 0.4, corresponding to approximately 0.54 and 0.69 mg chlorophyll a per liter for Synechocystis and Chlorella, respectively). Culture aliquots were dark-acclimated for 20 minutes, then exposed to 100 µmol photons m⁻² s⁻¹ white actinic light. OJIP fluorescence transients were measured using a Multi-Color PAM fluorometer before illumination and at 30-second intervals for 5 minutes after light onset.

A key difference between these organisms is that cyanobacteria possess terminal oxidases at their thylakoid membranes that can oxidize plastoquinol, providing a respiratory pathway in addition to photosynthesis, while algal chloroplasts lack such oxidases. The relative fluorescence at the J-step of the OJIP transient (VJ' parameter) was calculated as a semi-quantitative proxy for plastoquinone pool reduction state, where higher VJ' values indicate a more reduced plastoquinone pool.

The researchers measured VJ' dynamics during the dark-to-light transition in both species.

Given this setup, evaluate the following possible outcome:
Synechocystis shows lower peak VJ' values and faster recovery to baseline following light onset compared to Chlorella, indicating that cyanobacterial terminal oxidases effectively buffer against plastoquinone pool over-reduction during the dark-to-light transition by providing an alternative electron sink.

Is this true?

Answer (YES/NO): NO